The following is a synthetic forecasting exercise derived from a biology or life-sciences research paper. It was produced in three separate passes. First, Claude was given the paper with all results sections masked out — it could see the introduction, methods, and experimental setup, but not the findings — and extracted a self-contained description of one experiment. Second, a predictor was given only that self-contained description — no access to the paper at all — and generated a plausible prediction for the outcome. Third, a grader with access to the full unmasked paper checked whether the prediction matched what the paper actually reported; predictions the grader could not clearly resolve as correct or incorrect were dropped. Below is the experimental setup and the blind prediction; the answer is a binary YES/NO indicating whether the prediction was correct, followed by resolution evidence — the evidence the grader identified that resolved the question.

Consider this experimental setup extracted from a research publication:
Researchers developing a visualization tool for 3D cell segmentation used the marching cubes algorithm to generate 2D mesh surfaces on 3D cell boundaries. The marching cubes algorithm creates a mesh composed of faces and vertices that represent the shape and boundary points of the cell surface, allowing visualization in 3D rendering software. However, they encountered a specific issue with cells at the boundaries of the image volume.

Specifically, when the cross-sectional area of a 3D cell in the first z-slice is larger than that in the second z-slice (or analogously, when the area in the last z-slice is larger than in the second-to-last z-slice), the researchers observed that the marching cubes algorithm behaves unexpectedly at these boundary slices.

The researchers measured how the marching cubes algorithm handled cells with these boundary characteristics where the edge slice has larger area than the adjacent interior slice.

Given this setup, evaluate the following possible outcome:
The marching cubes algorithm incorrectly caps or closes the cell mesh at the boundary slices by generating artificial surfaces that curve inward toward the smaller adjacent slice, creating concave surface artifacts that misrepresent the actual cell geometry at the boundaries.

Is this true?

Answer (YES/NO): NO